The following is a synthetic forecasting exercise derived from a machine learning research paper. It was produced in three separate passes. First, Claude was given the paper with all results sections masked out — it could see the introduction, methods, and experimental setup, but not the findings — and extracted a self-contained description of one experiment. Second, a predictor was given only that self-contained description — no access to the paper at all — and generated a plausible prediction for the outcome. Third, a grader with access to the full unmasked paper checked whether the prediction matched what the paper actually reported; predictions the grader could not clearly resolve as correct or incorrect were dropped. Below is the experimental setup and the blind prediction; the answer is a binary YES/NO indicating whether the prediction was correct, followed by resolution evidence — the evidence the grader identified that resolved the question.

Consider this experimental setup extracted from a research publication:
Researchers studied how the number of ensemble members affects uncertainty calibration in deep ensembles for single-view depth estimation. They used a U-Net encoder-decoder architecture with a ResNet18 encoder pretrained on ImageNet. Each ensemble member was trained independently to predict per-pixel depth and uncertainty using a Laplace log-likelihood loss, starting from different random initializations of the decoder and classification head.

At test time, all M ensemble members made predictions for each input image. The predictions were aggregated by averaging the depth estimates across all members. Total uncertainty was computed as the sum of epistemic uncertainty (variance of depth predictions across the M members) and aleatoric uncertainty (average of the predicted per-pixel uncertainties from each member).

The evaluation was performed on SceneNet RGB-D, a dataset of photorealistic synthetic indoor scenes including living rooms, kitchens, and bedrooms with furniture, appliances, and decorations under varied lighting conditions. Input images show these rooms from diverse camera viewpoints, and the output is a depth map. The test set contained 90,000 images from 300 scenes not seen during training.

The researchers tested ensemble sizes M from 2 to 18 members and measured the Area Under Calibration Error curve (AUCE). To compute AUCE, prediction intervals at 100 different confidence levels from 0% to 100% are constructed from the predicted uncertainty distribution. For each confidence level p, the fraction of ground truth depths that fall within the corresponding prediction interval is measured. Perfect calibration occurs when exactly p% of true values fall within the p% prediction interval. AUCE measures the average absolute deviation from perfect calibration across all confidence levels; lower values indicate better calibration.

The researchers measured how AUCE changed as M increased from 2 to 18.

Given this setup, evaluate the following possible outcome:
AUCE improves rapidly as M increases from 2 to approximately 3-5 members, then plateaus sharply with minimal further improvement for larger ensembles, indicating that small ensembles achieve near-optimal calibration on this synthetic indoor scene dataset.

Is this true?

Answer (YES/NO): NO